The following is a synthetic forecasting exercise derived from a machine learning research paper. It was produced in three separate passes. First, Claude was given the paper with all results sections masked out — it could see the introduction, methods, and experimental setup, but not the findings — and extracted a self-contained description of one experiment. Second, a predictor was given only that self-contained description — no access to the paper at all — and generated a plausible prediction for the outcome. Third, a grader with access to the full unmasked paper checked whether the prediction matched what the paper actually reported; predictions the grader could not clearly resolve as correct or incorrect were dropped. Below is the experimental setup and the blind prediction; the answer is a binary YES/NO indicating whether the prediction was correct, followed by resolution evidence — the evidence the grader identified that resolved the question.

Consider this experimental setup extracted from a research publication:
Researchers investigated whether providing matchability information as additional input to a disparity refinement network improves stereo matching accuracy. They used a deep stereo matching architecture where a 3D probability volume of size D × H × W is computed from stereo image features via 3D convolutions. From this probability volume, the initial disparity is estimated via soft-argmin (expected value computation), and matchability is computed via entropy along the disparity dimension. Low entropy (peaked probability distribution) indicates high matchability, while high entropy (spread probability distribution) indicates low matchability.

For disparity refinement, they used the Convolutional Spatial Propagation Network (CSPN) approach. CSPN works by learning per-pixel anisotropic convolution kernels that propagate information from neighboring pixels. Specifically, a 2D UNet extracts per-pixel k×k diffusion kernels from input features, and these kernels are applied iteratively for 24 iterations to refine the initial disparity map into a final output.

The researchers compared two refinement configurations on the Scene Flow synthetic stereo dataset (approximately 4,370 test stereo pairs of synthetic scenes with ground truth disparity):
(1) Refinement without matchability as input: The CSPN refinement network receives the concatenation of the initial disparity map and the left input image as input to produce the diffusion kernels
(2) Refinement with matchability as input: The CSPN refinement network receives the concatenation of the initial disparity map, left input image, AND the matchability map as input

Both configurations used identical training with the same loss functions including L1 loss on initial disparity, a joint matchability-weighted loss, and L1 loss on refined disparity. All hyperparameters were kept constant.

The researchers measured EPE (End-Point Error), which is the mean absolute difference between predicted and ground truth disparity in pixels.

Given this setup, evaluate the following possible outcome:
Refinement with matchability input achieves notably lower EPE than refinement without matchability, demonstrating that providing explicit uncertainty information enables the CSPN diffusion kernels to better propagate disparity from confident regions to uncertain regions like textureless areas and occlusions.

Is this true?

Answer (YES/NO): YES